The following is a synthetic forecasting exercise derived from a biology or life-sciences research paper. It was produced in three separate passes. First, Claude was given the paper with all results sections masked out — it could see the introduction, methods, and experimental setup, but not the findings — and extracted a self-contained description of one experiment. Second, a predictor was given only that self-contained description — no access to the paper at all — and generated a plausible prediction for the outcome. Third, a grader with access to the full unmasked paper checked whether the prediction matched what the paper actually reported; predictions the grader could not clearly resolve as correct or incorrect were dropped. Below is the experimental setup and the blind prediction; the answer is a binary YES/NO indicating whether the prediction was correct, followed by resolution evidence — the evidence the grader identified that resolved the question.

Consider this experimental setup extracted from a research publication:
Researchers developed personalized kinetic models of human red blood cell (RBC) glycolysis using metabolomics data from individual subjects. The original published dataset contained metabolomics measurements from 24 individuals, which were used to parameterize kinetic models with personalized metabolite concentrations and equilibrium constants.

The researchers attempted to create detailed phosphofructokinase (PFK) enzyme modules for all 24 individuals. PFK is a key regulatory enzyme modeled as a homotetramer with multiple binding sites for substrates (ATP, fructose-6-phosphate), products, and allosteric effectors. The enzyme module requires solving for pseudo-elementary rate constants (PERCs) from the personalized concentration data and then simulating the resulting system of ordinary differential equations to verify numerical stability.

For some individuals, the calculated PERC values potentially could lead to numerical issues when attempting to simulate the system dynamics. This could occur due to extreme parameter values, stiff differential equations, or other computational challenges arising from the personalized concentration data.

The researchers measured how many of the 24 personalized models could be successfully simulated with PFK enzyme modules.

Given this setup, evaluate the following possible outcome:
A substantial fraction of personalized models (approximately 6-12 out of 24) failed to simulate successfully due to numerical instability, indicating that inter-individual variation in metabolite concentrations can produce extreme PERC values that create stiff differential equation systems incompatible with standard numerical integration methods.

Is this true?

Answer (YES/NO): NO